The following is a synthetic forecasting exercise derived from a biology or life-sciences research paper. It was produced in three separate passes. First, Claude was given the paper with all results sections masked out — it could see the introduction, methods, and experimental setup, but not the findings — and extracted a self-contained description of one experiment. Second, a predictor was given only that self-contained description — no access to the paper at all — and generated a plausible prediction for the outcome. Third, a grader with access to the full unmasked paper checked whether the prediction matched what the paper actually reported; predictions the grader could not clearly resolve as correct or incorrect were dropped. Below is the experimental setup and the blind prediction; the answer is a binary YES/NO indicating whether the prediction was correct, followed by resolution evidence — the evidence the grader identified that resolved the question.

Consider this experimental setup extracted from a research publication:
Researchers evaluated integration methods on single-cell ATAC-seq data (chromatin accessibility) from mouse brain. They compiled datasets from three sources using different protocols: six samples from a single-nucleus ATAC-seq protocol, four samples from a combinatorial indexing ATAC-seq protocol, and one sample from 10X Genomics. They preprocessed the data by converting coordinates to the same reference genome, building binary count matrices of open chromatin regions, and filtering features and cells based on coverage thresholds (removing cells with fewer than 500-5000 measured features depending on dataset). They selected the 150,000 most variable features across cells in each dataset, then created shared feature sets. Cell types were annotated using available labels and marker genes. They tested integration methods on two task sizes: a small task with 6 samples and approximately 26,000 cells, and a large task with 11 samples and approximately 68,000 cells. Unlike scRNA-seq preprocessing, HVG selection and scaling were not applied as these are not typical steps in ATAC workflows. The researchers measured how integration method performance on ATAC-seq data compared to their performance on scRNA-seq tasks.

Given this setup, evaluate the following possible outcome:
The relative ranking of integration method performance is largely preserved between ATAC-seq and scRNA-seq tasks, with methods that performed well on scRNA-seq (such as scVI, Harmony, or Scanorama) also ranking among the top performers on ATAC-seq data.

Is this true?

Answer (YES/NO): NO